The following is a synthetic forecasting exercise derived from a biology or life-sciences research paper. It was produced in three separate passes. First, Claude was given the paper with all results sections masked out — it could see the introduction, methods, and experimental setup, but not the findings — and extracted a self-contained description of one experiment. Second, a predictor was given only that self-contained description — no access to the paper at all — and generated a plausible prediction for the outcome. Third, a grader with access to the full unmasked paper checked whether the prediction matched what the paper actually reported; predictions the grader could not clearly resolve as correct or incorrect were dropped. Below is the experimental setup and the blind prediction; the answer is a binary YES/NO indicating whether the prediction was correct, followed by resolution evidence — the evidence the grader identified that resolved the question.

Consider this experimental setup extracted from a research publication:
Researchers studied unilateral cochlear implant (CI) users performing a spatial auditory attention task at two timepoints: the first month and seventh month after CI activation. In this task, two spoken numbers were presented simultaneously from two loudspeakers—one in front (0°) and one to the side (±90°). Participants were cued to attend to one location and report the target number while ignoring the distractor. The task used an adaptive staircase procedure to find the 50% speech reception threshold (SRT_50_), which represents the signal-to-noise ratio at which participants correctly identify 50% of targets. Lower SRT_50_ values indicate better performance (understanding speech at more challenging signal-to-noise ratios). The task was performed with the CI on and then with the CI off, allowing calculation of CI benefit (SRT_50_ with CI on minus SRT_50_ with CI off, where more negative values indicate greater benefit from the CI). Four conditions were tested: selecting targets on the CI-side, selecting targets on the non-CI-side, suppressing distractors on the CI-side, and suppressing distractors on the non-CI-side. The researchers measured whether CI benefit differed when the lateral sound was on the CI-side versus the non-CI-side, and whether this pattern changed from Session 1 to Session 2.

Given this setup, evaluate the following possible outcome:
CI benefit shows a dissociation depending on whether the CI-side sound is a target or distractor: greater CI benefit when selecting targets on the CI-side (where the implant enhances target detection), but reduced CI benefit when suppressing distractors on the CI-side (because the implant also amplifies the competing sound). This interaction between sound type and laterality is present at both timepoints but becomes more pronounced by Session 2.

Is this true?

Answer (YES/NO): NO